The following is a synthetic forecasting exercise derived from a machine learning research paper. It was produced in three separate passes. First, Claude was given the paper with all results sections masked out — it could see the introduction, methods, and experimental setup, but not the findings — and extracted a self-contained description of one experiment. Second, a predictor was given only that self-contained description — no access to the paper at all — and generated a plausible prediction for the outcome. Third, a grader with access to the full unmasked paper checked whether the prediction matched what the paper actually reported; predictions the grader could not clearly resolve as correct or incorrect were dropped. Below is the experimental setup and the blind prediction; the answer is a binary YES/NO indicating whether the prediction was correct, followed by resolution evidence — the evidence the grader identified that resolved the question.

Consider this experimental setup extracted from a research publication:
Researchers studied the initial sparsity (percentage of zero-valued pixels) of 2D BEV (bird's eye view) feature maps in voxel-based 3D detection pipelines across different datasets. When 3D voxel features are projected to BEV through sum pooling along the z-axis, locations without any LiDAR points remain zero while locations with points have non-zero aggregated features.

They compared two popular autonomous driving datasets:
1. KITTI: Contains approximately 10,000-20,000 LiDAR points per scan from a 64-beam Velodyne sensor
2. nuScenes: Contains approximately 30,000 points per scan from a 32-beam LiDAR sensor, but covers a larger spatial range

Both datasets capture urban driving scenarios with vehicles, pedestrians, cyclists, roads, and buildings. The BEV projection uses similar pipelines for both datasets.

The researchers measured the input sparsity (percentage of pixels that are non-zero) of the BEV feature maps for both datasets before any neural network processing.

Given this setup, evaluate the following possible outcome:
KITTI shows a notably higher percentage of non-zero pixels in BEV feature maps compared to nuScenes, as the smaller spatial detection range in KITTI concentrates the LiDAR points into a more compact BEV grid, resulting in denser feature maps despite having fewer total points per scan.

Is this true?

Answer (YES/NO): NO